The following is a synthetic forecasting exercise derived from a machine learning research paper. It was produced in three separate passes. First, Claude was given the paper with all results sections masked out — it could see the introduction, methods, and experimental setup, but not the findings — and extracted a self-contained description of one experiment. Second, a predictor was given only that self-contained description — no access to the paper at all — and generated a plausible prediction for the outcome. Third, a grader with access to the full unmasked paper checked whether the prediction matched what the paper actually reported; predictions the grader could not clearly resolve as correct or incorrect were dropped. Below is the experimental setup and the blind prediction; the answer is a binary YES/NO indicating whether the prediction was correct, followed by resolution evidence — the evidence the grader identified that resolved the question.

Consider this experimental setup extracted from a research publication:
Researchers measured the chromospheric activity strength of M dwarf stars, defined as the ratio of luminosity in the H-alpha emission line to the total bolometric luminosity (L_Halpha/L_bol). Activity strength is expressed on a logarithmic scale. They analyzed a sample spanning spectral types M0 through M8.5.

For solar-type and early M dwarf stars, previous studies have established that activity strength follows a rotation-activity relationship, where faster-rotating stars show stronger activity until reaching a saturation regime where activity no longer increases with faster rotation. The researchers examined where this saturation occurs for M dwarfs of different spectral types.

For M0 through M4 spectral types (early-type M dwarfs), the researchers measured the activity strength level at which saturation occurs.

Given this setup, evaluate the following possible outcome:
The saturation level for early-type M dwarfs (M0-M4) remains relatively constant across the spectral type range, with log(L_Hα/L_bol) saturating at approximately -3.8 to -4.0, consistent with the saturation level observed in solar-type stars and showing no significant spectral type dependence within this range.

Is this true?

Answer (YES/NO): YES